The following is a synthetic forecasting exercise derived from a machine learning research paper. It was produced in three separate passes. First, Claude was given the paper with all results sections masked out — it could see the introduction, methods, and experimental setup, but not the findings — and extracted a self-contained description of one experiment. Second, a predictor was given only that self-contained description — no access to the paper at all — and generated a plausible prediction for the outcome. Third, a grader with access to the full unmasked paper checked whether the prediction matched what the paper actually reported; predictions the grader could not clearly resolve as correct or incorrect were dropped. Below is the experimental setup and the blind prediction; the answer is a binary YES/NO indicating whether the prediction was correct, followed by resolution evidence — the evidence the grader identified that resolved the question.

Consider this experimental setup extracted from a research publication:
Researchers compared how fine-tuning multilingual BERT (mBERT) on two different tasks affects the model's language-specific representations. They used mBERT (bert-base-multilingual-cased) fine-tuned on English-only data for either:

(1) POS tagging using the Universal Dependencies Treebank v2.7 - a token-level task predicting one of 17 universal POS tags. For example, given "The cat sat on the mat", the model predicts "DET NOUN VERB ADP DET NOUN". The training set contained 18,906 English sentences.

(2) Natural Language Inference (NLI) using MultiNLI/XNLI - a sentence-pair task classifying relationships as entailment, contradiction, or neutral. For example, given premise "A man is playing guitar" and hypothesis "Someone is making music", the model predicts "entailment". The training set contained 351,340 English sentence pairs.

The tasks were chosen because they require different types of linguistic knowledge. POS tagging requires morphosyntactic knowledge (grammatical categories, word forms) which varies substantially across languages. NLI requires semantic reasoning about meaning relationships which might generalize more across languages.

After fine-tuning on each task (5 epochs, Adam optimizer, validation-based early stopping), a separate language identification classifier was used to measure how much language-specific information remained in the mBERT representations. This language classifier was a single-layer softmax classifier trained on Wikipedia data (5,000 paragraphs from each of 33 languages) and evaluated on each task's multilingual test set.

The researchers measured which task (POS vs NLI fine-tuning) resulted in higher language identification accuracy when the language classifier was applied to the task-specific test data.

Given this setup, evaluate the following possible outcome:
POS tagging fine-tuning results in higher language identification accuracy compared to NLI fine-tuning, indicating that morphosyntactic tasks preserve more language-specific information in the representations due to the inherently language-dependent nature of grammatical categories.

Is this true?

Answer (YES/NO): NO